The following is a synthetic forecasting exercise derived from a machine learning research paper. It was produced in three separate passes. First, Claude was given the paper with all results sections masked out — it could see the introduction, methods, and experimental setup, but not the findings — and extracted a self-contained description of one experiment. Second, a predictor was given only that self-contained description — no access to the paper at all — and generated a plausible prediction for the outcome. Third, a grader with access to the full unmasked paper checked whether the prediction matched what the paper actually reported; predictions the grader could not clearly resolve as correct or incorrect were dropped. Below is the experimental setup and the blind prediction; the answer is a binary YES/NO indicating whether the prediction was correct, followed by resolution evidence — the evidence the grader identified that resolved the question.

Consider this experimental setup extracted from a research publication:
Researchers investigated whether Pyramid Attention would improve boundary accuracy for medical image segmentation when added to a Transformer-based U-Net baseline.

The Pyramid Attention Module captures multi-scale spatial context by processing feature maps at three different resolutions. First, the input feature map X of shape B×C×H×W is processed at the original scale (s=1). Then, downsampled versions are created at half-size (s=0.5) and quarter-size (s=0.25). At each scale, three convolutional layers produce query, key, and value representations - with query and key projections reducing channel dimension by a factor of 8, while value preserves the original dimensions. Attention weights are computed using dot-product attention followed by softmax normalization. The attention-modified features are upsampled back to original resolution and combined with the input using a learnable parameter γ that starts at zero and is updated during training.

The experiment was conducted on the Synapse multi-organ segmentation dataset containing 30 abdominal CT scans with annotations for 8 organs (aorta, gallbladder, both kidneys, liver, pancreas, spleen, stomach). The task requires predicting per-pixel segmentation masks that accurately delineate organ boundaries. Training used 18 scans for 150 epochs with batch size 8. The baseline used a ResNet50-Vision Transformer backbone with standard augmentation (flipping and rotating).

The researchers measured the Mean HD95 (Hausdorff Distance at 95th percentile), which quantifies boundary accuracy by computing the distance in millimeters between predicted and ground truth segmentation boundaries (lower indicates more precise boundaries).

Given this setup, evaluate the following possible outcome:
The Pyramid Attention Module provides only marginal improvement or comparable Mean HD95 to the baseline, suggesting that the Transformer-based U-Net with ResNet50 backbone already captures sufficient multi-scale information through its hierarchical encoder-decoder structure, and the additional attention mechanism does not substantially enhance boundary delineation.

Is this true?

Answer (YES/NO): YES